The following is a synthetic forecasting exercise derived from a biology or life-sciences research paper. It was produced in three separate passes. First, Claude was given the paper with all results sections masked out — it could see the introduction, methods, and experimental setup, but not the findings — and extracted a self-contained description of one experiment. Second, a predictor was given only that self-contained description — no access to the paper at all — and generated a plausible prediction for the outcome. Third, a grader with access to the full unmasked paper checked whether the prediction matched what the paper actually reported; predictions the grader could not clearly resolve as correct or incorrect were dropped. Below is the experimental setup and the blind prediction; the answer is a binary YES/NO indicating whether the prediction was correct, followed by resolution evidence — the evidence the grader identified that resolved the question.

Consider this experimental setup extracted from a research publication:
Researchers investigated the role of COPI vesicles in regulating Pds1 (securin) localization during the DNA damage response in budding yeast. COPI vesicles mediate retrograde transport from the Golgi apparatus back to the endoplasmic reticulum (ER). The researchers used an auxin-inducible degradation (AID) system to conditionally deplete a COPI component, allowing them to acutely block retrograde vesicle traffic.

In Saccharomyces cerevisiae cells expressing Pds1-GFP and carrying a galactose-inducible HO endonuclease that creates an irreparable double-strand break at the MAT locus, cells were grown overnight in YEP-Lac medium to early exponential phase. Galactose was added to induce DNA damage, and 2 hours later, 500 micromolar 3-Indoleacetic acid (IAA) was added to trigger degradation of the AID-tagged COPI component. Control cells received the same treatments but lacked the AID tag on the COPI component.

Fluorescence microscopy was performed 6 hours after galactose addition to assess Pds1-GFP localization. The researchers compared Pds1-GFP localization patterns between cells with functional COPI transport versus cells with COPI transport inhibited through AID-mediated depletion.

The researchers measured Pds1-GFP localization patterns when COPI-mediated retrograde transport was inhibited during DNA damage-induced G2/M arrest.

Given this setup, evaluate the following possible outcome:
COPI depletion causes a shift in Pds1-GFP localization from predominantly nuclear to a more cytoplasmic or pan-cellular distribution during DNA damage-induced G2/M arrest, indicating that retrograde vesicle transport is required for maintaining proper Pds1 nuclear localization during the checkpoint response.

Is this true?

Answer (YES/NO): NO